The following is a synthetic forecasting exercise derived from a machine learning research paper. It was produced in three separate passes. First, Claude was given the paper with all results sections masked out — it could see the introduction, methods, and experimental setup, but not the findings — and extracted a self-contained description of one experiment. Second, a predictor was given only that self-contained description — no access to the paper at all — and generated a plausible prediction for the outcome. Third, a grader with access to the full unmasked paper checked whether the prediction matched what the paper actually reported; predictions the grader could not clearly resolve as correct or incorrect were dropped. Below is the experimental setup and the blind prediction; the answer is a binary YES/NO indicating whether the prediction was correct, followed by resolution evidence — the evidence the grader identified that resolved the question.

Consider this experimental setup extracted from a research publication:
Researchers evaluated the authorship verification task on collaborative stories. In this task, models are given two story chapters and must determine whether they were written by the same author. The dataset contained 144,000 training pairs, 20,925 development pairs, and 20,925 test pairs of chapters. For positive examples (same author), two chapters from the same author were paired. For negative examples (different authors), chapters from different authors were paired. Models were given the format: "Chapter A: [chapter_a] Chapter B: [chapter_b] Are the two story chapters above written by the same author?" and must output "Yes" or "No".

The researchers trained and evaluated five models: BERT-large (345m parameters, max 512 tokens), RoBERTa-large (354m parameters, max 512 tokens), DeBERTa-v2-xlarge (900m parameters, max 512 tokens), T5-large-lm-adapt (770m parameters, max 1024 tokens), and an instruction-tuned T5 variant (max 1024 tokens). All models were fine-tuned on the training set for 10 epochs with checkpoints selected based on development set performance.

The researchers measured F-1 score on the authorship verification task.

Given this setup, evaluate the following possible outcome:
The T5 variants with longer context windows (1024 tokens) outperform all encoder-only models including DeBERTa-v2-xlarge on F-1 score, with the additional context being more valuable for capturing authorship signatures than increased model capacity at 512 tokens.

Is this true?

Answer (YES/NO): NO